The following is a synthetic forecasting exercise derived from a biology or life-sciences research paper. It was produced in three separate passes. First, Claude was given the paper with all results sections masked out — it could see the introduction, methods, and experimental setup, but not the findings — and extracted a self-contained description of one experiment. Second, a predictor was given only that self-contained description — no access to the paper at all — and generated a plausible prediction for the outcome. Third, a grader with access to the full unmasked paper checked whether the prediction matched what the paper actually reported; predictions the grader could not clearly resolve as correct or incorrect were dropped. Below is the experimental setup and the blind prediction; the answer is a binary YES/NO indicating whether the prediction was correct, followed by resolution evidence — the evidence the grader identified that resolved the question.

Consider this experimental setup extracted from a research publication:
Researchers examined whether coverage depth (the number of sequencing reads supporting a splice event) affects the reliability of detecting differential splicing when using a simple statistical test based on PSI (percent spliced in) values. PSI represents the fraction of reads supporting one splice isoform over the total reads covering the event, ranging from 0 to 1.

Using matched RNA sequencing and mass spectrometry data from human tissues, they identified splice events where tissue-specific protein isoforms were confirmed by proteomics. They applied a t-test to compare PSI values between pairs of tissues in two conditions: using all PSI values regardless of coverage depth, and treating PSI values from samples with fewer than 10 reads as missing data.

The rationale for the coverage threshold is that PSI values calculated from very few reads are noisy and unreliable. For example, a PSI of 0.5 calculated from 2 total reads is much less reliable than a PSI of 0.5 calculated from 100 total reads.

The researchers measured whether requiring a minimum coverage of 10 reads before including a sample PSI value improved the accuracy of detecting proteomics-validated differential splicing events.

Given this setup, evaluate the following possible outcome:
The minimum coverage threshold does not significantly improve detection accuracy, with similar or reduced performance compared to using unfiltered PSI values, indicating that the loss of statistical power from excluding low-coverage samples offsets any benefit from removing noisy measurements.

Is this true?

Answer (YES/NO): NO